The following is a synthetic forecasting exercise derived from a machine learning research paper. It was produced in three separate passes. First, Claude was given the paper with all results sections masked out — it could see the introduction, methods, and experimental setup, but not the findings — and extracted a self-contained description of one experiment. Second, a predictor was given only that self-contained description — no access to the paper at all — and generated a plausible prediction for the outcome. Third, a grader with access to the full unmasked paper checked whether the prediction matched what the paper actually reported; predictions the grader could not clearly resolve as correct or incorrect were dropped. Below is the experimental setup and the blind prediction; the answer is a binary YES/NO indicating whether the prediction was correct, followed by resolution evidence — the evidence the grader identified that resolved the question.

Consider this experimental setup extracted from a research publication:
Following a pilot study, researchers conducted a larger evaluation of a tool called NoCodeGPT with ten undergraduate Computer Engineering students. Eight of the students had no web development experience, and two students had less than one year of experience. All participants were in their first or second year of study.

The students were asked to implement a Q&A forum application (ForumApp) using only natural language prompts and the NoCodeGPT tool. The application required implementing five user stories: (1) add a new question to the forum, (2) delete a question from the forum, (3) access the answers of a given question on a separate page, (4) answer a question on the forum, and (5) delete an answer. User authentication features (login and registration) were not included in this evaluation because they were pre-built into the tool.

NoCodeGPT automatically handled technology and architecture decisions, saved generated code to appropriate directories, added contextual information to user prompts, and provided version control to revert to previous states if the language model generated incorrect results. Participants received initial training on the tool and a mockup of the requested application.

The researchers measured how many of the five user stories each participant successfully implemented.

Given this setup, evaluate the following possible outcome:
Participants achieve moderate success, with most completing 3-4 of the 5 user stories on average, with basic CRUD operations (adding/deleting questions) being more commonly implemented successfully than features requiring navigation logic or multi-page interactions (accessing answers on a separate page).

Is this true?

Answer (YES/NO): NO